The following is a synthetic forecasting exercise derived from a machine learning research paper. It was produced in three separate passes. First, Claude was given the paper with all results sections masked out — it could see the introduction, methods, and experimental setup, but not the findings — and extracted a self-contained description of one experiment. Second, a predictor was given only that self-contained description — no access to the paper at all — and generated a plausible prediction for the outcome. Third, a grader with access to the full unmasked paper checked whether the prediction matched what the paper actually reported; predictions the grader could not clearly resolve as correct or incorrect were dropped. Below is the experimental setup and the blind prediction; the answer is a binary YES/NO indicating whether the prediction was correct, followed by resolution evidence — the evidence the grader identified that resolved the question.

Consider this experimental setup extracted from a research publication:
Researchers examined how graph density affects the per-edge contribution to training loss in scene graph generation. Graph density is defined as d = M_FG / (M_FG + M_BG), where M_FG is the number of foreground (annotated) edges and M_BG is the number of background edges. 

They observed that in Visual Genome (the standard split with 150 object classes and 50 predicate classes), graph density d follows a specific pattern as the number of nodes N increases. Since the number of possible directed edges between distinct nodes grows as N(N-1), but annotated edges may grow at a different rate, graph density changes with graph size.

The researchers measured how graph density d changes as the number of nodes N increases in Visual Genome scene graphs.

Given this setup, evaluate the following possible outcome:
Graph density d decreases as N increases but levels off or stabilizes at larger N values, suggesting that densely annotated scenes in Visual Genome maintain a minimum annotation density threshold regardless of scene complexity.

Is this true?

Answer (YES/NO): NO